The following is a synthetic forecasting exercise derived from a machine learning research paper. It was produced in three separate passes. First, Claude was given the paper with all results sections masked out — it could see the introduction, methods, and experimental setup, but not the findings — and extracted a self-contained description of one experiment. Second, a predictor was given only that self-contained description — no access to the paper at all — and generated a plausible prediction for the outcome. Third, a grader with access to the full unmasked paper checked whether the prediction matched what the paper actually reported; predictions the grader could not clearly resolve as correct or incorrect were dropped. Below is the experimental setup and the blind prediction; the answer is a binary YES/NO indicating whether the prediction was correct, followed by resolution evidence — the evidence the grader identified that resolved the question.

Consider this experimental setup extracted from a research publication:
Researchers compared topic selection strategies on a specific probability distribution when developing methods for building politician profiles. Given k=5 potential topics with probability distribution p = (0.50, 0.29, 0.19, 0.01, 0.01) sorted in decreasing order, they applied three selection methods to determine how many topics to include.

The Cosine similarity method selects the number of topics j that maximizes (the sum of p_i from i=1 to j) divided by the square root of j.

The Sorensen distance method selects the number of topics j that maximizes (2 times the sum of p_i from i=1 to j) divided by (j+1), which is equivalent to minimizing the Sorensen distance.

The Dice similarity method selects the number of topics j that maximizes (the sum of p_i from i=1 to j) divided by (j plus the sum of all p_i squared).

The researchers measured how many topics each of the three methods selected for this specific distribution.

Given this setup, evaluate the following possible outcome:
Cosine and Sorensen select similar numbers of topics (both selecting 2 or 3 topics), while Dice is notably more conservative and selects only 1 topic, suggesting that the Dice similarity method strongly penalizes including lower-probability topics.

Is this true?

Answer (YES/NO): YES